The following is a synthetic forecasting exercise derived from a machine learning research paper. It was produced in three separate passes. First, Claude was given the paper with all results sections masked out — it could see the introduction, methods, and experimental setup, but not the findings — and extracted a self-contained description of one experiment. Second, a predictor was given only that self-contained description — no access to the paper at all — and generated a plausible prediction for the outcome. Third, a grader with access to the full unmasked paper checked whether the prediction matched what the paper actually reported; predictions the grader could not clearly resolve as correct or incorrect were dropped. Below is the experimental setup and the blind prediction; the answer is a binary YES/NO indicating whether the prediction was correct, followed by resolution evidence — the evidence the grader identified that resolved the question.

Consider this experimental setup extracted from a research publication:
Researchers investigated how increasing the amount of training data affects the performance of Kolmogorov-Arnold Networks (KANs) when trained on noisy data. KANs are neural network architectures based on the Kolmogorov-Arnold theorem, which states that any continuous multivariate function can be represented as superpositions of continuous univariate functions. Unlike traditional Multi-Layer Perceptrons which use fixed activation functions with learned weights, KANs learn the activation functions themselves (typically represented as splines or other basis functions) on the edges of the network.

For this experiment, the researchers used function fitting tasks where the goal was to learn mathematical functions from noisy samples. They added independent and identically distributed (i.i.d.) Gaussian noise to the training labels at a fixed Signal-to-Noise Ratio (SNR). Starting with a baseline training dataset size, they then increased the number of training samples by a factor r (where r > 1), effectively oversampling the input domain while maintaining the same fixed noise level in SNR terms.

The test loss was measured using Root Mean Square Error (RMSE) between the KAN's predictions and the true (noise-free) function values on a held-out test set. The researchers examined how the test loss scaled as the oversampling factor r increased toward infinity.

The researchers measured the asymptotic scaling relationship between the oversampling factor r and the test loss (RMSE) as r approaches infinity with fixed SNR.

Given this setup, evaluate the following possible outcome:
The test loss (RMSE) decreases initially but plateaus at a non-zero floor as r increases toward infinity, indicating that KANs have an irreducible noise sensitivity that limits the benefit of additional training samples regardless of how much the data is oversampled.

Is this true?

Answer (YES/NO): NO